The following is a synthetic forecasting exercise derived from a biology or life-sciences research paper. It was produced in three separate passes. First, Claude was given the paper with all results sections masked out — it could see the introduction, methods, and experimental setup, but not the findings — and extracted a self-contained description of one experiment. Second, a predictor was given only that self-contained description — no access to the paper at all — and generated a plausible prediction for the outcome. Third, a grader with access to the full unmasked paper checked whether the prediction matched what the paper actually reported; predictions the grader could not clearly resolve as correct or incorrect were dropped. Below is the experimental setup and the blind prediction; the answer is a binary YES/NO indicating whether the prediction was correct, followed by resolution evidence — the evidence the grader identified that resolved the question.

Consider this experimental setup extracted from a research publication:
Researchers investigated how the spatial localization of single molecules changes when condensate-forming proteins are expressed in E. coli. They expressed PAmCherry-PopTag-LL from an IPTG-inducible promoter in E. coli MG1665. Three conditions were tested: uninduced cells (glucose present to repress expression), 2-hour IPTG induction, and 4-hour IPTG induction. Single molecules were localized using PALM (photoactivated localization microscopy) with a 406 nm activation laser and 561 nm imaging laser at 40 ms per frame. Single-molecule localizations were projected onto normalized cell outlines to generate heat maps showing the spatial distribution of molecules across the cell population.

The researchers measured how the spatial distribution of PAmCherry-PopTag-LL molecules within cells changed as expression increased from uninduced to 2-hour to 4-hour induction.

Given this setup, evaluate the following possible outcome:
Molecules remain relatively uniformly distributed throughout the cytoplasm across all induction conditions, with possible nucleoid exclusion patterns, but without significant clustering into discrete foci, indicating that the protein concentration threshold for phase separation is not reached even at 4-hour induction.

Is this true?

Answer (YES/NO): NO